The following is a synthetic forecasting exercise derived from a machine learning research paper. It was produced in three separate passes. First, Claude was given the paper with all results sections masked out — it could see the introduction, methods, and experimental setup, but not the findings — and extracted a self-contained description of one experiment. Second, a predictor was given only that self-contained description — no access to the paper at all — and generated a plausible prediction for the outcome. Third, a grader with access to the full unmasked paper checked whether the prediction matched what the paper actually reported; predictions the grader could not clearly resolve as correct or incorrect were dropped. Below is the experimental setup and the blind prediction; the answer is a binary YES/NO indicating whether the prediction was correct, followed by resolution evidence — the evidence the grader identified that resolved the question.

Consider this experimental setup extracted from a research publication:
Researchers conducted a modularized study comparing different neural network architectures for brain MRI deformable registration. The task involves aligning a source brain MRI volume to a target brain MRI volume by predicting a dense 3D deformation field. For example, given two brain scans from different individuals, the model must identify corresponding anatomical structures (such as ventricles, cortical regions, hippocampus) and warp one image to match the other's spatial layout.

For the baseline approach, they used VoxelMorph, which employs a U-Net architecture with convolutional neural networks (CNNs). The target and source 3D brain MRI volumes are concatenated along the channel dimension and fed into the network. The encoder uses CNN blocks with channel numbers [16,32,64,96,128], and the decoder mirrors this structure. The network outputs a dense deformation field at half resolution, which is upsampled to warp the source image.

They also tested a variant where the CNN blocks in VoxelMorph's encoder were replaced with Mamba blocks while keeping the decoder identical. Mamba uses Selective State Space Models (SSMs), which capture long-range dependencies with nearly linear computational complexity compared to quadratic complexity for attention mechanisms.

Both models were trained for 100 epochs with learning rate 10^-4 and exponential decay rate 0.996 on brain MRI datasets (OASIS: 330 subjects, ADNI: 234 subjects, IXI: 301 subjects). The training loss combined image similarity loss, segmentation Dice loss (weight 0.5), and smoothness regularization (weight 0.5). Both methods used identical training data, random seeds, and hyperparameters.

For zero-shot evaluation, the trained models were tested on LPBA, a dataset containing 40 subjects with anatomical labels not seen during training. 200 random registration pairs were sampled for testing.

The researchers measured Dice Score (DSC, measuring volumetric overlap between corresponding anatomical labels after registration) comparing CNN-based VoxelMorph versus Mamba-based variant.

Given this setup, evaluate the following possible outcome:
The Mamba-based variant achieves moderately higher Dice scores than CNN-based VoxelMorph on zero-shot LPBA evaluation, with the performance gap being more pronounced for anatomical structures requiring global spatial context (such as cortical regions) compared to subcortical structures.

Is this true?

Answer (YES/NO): NO